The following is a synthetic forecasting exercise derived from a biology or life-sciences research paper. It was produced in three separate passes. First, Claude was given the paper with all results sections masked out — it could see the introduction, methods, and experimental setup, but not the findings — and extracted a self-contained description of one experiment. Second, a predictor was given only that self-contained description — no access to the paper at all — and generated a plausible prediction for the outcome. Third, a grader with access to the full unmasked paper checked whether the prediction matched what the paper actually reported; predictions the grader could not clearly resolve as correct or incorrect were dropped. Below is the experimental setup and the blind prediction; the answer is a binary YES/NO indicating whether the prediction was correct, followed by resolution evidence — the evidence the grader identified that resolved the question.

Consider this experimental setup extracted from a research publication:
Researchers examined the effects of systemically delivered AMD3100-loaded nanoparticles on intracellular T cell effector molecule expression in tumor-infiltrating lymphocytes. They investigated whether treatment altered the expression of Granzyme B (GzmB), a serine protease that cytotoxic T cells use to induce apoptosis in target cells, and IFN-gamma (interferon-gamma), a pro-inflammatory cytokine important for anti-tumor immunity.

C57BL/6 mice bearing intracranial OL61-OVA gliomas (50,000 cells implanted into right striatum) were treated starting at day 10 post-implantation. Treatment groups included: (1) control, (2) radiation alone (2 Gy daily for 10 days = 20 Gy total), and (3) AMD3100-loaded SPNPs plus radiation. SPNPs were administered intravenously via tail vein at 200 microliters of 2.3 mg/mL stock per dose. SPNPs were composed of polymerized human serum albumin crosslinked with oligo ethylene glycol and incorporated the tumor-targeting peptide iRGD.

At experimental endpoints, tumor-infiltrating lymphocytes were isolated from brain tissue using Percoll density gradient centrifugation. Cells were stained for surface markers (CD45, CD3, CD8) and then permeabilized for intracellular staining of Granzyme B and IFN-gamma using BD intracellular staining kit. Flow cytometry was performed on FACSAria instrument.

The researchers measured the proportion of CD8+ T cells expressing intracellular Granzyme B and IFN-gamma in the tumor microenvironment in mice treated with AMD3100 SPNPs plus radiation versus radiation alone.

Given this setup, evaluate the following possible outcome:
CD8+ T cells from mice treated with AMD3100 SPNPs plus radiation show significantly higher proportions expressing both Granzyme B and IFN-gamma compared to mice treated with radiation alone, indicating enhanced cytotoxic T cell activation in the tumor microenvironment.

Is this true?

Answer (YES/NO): NO